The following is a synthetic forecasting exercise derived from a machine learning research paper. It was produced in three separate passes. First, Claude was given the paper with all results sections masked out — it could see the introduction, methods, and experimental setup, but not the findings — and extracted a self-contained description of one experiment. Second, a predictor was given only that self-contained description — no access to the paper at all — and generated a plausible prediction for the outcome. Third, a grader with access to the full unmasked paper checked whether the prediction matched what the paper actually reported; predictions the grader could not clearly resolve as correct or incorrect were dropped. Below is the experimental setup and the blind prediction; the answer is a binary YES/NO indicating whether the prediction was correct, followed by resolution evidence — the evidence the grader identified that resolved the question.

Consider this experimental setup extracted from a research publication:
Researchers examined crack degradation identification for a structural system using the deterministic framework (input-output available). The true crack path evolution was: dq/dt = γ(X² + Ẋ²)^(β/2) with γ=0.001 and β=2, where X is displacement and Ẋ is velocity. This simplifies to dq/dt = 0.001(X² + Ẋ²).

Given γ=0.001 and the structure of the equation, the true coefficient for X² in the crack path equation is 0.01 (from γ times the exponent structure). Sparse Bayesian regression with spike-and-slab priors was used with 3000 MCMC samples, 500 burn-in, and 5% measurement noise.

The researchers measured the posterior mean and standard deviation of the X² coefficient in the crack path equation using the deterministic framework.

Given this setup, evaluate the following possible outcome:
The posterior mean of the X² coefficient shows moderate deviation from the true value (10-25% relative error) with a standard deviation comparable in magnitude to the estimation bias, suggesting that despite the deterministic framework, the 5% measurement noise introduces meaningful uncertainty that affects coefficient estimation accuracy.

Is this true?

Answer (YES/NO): NO